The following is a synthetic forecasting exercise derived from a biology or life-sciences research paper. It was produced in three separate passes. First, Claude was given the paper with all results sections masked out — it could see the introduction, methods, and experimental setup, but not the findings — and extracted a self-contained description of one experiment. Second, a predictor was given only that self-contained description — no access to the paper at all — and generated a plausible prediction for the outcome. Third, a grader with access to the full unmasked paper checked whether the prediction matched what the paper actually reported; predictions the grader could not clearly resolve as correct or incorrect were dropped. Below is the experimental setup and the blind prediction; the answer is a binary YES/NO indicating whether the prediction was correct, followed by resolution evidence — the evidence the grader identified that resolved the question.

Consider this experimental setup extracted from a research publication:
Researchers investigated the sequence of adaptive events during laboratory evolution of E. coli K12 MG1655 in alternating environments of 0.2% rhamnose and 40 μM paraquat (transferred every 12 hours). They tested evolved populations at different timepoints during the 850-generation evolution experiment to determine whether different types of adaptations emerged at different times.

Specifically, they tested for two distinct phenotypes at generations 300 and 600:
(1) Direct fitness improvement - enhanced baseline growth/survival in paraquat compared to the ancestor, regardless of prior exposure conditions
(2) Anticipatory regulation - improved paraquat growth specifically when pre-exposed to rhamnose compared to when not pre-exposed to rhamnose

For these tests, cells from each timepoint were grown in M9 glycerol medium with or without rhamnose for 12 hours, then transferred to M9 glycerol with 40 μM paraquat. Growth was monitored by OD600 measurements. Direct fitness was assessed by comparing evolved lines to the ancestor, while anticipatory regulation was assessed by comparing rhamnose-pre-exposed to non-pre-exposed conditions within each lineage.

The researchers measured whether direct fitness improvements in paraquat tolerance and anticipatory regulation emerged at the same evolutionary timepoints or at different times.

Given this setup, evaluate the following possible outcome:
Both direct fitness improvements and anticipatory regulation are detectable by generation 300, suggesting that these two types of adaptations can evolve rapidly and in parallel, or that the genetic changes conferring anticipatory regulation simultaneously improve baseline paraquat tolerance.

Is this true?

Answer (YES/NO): NO